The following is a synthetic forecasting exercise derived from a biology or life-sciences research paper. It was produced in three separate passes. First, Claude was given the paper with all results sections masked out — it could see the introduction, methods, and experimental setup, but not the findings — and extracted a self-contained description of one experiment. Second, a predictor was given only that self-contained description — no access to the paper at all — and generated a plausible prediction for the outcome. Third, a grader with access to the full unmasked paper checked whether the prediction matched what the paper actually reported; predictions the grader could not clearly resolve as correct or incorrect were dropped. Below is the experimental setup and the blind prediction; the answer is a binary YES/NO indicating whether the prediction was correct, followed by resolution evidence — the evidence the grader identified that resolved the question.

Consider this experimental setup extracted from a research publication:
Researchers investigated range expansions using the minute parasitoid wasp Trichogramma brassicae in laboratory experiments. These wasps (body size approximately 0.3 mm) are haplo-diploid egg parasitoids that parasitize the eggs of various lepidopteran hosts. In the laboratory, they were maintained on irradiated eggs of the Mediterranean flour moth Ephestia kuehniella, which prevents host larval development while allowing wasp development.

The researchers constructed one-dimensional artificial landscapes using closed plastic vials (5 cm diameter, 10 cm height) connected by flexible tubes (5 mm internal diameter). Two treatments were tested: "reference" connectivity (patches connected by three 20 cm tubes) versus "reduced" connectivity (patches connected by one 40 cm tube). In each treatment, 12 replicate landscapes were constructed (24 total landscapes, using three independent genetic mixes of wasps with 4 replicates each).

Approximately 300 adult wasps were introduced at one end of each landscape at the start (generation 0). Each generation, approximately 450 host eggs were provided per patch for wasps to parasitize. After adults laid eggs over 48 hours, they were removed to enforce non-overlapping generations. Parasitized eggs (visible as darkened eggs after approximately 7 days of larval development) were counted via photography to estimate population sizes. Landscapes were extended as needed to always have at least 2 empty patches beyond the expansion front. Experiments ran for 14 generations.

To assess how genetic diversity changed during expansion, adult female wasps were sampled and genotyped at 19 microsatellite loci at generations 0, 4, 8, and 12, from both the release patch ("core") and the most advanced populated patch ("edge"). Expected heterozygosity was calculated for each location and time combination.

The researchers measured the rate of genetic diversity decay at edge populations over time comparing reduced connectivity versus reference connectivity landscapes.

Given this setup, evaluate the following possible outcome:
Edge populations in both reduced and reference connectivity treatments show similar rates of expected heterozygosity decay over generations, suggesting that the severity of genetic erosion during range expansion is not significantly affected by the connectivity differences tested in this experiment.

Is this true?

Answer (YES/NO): NO